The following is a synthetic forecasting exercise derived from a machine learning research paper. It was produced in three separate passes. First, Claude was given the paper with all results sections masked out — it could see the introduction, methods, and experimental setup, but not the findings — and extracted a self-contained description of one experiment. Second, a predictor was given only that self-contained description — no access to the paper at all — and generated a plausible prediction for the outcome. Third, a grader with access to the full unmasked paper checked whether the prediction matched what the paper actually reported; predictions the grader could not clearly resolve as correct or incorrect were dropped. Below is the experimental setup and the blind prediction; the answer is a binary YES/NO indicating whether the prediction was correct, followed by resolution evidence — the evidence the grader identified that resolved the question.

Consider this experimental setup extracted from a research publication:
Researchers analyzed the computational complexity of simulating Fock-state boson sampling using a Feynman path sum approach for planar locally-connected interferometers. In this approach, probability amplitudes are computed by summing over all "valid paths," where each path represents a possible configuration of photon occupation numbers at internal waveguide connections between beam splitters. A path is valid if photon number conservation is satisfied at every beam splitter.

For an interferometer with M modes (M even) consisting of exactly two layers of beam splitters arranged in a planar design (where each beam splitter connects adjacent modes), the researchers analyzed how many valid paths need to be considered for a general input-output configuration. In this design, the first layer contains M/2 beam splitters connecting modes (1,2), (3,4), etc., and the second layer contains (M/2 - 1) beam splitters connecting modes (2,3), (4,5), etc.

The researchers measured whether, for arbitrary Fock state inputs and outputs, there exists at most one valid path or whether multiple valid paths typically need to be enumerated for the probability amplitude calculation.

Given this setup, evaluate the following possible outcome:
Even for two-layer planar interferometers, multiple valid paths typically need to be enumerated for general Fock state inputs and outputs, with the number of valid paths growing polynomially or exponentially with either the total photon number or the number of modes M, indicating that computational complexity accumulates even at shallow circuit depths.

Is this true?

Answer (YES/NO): NO